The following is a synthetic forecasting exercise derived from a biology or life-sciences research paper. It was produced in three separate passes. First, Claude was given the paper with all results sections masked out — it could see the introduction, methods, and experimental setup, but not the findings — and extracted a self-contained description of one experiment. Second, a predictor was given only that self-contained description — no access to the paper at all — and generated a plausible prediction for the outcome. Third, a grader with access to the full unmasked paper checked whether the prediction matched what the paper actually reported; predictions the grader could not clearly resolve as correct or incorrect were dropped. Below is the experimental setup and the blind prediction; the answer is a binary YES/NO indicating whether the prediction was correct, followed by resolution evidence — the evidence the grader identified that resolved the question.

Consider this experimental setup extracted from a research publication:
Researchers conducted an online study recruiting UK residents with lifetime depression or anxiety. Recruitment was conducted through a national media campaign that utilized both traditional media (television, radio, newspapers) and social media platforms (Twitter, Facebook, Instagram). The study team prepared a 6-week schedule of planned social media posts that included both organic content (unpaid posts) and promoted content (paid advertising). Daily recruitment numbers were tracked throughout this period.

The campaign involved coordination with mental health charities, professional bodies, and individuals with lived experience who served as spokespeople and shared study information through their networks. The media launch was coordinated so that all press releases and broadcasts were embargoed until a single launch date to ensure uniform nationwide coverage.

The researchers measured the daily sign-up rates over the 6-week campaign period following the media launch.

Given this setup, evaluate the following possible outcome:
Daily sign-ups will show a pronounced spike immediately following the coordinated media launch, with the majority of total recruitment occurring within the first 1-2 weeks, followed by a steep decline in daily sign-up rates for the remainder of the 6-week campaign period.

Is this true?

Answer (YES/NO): NO